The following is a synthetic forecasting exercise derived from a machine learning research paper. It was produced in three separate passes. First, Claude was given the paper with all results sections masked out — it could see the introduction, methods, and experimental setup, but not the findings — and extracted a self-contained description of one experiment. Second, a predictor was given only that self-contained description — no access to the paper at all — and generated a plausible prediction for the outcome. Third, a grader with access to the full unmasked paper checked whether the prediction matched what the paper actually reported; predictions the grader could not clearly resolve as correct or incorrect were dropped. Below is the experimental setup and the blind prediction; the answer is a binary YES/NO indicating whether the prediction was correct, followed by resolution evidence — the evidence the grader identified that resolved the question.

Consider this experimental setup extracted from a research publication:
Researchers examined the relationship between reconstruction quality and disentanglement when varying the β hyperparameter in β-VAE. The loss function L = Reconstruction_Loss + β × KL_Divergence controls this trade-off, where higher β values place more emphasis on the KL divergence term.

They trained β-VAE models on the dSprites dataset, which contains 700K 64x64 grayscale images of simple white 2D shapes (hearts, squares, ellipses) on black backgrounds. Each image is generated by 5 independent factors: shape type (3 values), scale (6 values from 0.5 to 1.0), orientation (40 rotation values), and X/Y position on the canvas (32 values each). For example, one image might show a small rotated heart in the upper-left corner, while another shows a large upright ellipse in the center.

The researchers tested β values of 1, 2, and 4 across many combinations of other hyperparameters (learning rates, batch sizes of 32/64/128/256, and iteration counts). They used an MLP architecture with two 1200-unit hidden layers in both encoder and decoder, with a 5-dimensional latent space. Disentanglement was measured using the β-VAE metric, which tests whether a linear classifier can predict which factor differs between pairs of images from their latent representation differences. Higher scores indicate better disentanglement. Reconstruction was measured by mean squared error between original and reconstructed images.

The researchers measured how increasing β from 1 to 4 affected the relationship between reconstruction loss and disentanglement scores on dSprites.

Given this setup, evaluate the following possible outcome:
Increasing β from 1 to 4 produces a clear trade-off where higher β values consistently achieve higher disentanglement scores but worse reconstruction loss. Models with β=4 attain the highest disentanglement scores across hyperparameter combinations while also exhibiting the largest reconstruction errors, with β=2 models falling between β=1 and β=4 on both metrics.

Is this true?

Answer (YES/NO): NO